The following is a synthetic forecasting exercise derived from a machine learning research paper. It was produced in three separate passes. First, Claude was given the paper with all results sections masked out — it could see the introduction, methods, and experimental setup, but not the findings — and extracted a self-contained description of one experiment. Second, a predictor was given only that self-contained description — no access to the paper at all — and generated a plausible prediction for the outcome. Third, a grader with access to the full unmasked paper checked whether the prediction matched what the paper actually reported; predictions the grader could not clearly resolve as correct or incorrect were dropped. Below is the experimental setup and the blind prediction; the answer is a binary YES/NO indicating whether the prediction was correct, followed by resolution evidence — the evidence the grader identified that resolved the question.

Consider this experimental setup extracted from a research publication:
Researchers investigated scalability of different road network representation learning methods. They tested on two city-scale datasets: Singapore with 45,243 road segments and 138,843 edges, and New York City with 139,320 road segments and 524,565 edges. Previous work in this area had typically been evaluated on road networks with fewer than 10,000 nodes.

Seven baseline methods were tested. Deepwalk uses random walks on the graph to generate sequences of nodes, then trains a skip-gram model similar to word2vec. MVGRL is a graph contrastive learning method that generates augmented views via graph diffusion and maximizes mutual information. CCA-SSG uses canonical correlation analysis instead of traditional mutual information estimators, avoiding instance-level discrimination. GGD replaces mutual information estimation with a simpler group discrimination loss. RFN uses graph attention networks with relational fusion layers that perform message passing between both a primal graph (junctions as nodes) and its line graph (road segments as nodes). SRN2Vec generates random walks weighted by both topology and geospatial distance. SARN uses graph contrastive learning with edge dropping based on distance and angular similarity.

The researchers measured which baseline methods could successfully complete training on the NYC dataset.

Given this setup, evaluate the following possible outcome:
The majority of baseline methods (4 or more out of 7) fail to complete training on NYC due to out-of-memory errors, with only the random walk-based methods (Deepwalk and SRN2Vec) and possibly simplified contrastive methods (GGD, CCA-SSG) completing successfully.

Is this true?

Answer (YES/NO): NO